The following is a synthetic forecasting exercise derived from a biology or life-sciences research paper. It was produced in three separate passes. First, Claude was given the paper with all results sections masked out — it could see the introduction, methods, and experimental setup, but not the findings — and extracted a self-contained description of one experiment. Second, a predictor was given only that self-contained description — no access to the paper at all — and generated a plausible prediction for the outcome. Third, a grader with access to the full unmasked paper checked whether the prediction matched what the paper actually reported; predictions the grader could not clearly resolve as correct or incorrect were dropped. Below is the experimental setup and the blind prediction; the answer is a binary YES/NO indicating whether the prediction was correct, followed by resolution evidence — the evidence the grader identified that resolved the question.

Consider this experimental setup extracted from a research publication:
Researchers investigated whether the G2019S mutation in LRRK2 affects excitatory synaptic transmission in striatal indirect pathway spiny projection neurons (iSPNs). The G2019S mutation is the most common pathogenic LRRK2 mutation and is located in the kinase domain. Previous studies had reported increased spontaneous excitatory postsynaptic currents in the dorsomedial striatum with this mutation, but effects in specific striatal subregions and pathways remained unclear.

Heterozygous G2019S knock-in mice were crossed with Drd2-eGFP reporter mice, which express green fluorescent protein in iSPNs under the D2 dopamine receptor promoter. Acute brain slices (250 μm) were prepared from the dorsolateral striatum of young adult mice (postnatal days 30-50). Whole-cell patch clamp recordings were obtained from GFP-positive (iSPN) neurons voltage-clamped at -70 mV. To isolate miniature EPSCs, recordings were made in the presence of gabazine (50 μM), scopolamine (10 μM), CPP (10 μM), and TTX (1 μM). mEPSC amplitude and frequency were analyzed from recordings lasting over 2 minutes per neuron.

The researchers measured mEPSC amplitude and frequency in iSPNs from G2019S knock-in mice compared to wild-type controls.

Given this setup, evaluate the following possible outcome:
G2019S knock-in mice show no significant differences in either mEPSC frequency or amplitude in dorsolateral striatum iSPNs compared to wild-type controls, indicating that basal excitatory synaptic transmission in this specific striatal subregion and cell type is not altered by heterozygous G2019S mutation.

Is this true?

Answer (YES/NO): NO